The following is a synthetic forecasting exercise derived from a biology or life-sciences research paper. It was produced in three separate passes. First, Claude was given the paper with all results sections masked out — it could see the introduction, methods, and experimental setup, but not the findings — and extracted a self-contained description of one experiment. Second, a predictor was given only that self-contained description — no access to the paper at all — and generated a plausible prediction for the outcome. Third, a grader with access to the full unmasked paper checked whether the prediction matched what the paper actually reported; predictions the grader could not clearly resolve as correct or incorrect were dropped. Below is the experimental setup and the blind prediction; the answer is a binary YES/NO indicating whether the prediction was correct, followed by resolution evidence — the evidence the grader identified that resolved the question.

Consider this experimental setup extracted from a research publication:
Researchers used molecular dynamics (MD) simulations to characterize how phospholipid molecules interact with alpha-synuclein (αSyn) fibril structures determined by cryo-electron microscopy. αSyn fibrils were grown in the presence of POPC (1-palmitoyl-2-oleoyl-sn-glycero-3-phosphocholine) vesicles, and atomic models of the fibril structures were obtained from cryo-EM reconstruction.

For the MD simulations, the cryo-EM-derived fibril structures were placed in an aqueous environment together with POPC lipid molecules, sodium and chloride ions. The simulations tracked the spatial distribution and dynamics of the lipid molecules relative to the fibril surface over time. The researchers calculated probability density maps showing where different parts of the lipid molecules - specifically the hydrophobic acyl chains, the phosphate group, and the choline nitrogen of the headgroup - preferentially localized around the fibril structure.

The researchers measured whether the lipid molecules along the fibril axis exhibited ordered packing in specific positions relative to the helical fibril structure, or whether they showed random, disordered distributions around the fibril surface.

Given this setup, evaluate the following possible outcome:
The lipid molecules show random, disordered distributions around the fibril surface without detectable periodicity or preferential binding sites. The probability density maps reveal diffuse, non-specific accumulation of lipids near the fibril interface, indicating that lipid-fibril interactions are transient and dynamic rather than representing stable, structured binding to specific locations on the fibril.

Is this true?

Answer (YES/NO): NO